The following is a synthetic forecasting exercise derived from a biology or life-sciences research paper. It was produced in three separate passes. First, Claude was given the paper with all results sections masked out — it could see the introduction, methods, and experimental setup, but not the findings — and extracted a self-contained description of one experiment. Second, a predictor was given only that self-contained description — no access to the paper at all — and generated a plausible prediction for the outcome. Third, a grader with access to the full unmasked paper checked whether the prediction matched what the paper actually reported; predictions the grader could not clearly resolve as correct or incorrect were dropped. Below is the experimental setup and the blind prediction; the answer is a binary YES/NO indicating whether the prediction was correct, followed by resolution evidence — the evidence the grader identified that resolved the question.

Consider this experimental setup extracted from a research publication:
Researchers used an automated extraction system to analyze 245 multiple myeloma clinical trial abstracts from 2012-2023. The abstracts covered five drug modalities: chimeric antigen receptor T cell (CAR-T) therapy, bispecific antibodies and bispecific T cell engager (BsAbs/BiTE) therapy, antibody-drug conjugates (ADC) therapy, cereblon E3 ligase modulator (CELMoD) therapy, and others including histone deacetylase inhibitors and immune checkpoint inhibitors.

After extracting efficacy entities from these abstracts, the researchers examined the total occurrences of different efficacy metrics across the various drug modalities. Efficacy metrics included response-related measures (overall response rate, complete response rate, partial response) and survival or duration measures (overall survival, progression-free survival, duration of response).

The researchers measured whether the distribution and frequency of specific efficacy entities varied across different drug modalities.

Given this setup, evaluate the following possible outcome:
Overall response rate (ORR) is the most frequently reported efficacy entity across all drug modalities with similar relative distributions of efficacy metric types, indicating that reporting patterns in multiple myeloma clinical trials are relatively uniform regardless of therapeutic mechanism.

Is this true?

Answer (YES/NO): NO